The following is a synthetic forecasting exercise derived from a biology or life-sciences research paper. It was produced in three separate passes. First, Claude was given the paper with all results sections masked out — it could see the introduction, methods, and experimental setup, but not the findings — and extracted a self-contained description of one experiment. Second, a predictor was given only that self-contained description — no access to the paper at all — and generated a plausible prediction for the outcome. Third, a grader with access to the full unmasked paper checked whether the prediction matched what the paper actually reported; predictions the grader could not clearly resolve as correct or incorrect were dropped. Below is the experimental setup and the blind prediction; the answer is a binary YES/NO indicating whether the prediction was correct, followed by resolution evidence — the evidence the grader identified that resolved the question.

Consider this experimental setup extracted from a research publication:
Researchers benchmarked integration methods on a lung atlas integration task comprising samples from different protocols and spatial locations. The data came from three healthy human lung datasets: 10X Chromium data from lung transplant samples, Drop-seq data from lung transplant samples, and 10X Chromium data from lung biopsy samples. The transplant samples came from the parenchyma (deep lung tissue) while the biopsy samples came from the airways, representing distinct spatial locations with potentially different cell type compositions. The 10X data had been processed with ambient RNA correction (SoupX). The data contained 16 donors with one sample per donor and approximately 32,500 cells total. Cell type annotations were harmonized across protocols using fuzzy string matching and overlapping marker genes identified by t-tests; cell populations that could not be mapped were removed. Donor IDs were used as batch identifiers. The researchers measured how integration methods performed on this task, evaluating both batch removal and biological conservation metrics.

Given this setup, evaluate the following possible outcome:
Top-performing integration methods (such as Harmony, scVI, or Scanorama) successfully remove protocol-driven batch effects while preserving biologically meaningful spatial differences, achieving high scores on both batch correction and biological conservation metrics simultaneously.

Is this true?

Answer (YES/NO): NO